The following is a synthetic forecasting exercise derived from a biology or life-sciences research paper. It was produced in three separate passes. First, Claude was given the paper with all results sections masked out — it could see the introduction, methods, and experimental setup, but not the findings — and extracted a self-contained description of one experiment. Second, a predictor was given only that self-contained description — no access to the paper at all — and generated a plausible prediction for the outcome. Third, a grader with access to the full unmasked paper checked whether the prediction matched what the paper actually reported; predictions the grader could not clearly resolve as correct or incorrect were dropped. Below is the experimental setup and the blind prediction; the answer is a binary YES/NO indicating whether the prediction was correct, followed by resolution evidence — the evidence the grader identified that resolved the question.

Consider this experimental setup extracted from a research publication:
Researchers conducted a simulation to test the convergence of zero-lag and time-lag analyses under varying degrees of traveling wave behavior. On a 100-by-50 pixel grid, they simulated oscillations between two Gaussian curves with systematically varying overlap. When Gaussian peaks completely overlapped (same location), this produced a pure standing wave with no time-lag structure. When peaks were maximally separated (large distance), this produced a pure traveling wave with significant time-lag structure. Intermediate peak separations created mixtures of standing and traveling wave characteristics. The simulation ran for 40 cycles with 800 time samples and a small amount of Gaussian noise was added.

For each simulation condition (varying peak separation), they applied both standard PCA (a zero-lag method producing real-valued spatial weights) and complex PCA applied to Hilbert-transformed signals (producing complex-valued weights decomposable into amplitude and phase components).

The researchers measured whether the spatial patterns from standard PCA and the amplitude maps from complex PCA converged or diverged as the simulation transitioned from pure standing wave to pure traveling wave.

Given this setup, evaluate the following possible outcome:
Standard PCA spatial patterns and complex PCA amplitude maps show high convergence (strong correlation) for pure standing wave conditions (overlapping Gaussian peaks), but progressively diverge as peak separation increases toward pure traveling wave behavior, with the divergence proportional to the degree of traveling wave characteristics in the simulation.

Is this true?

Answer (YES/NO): YES